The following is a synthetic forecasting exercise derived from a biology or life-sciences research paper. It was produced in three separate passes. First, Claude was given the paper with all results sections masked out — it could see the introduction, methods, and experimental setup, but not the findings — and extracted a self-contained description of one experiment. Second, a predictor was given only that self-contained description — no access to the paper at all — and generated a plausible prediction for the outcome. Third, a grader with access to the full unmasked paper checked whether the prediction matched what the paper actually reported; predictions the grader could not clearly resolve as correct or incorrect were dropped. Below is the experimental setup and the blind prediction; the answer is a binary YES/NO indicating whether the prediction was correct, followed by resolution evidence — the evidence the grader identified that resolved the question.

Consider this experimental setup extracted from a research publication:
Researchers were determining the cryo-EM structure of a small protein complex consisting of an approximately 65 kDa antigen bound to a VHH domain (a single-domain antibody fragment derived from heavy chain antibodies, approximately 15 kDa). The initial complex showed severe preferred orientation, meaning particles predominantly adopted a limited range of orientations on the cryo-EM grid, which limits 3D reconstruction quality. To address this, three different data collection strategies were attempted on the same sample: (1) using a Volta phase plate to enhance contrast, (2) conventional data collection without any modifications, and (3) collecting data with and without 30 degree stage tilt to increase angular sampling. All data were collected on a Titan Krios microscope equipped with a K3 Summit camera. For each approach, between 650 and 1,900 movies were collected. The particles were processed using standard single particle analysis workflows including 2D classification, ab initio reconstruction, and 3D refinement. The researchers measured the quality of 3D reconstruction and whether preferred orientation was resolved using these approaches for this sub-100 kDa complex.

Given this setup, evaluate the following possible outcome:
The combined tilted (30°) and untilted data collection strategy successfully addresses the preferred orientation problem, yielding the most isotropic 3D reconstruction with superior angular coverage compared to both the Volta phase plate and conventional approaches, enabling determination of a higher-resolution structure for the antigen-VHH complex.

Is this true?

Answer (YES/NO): NO